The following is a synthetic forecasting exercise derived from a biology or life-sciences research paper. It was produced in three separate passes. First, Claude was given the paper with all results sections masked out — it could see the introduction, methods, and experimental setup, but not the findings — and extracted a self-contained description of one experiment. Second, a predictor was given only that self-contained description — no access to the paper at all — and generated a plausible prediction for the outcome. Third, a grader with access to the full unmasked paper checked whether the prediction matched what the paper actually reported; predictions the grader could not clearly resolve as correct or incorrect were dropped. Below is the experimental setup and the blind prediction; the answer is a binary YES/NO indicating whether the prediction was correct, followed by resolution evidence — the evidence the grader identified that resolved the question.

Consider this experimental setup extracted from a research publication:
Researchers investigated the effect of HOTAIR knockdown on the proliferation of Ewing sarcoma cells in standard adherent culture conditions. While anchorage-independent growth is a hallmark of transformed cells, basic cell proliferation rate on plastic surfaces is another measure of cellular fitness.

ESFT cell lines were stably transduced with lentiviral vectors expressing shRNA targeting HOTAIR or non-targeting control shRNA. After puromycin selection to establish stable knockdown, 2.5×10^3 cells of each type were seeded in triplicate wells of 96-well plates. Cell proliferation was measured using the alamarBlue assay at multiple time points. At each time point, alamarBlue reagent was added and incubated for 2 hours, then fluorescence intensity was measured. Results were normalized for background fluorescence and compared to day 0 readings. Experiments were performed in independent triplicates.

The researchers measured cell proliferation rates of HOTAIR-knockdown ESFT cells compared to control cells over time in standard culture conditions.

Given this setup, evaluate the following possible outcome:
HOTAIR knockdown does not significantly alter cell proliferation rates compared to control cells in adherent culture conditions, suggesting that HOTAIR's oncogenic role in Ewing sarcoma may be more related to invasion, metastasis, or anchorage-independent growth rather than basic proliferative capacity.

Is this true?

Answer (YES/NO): YES